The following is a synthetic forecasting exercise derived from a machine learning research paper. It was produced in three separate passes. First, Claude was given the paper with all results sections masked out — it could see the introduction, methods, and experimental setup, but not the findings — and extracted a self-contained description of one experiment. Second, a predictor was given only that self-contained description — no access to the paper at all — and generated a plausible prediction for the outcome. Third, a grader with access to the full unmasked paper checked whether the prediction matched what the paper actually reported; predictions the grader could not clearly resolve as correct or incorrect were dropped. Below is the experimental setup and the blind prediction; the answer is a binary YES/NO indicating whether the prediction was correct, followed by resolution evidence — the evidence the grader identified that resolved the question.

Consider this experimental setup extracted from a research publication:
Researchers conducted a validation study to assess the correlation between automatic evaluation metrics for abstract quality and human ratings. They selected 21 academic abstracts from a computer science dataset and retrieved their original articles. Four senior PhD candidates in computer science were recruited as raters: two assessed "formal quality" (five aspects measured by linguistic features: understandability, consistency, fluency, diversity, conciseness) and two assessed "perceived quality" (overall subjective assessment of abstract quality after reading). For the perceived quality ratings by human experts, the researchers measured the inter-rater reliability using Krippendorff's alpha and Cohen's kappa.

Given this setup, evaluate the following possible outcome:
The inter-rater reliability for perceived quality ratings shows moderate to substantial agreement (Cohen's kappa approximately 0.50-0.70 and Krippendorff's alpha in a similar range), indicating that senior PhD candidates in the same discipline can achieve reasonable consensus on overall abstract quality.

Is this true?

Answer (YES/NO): YES